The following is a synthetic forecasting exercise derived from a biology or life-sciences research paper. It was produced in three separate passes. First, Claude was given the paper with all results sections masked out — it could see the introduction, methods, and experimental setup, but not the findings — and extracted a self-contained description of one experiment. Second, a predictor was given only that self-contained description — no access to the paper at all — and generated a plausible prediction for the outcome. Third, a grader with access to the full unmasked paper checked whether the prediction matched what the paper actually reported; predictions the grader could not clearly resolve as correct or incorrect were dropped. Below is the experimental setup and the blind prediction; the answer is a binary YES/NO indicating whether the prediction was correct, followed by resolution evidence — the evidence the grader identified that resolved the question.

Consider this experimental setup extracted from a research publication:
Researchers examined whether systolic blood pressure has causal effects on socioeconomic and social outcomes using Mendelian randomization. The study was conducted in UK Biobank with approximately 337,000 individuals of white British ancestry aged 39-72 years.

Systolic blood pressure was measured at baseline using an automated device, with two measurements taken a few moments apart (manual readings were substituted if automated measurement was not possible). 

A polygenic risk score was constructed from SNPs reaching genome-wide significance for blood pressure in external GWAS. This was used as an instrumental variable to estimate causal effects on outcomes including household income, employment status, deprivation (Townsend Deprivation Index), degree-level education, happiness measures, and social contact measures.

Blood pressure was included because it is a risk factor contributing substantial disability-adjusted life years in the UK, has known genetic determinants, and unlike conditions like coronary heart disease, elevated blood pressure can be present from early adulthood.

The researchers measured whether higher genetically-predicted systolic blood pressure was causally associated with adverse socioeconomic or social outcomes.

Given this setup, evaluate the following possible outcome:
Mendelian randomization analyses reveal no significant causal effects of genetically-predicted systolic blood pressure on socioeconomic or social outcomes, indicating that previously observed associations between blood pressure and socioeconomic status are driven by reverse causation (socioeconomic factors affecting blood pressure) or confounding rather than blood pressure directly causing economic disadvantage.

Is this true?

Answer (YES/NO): NO